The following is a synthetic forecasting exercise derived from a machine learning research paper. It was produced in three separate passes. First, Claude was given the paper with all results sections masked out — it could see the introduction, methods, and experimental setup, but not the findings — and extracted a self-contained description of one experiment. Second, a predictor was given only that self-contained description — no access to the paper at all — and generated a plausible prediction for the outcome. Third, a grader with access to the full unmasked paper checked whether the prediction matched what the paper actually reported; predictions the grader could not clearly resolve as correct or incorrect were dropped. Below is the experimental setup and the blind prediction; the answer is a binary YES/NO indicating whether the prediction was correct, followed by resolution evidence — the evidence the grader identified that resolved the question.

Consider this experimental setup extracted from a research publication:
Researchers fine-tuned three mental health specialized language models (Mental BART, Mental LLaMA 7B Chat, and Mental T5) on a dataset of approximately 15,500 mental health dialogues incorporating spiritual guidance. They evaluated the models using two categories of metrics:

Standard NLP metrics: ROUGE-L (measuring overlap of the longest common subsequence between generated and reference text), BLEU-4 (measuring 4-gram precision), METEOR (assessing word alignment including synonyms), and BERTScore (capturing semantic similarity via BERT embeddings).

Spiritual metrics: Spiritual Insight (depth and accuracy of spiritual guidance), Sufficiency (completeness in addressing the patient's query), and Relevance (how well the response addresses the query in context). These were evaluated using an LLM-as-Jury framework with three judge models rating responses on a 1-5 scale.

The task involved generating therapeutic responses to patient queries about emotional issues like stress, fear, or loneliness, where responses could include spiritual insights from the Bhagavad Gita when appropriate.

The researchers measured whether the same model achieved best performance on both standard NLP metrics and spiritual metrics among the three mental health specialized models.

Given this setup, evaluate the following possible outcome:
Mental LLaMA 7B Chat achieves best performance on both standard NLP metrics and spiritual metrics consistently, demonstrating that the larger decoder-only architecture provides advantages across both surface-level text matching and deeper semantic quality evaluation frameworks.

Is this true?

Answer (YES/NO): NO